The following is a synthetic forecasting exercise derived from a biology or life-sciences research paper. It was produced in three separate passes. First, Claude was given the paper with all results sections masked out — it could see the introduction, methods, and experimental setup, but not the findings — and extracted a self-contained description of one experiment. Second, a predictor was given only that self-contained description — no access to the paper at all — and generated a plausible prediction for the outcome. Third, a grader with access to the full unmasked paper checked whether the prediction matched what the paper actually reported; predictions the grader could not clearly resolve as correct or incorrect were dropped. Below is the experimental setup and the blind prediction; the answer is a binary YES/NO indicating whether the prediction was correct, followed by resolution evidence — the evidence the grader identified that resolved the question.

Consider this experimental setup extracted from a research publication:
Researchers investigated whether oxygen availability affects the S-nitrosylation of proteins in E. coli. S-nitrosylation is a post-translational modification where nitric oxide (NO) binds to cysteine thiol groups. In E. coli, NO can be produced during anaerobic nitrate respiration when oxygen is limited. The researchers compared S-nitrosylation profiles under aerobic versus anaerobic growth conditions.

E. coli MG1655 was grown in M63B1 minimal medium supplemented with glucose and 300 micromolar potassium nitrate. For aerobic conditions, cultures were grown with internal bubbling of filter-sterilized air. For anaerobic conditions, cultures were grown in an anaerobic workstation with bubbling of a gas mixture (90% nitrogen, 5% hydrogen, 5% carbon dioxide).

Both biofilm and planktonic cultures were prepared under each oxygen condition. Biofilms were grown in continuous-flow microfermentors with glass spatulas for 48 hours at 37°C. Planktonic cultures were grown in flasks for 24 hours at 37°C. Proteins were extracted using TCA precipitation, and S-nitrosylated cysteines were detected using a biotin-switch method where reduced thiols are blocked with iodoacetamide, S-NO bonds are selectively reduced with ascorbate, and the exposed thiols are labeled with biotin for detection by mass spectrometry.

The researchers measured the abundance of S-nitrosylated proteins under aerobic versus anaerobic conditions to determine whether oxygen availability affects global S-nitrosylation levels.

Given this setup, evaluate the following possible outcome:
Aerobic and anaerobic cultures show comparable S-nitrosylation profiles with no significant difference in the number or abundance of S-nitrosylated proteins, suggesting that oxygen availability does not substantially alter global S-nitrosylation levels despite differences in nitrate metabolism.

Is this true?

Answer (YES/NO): NO